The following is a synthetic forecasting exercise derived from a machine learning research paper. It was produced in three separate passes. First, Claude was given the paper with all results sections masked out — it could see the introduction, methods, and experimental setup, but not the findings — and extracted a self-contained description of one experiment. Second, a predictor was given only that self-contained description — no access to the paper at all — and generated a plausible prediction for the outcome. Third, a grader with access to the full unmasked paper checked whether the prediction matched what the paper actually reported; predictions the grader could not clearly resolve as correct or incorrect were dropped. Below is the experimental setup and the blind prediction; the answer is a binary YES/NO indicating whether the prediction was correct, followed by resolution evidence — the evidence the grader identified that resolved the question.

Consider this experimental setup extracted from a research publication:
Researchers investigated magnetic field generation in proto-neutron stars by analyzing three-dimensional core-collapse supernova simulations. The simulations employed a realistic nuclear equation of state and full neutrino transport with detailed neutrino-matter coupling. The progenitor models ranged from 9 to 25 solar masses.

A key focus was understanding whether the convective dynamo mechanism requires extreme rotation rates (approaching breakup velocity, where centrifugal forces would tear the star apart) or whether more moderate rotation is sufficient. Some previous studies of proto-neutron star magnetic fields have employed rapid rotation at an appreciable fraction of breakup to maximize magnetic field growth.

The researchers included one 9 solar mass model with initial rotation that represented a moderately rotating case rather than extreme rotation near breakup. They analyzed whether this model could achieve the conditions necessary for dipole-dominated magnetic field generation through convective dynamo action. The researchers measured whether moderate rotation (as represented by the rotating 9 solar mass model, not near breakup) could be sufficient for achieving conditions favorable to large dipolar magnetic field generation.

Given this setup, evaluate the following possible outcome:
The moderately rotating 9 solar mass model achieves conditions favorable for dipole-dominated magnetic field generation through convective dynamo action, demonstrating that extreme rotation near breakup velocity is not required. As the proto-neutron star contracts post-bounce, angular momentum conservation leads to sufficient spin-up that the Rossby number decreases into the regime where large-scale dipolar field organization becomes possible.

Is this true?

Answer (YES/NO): YES